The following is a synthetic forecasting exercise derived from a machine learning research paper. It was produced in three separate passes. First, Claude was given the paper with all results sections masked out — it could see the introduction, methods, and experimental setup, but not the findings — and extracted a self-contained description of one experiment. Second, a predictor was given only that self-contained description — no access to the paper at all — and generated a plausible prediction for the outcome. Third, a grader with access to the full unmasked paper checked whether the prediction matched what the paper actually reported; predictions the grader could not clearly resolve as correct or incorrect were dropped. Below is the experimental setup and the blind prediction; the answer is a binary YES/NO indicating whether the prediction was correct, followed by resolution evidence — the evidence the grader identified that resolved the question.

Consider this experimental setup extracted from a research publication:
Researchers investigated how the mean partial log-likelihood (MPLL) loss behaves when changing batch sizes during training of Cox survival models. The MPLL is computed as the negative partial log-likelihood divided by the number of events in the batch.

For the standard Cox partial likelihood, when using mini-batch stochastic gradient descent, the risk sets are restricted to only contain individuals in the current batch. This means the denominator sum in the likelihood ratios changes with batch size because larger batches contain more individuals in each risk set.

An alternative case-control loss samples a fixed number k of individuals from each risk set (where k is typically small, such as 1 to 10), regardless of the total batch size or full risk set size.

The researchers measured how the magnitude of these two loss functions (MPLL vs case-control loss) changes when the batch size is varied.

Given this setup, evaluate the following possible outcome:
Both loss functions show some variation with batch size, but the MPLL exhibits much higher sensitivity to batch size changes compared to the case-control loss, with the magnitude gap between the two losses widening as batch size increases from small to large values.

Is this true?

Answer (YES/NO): NO